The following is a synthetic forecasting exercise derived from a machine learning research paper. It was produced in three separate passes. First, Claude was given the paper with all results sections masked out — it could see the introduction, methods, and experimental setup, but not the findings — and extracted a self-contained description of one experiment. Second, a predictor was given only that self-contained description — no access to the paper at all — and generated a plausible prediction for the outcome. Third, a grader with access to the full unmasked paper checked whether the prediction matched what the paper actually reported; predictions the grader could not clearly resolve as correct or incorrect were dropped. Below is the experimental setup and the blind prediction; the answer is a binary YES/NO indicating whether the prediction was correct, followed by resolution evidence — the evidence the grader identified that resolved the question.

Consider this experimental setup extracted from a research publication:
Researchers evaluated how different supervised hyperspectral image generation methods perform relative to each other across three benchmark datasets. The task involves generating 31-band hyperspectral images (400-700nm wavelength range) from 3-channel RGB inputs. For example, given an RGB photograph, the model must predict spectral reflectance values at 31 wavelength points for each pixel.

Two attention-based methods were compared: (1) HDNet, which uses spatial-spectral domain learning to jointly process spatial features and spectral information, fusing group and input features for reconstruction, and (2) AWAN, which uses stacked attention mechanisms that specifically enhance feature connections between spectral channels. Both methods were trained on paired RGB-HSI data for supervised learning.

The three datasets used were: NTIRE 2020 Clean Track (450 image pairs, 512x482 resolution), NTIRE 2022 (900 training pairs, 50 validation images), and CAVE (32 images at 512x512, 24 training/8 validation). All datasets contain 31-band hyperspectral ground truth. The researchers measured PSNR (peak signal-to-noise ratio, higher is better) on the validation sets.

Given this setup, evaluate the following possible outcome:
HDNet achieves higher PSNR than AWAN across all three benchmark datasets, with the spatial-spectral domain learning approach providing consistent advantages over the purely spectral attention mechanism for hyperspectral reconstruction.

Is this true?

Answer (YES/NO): YES